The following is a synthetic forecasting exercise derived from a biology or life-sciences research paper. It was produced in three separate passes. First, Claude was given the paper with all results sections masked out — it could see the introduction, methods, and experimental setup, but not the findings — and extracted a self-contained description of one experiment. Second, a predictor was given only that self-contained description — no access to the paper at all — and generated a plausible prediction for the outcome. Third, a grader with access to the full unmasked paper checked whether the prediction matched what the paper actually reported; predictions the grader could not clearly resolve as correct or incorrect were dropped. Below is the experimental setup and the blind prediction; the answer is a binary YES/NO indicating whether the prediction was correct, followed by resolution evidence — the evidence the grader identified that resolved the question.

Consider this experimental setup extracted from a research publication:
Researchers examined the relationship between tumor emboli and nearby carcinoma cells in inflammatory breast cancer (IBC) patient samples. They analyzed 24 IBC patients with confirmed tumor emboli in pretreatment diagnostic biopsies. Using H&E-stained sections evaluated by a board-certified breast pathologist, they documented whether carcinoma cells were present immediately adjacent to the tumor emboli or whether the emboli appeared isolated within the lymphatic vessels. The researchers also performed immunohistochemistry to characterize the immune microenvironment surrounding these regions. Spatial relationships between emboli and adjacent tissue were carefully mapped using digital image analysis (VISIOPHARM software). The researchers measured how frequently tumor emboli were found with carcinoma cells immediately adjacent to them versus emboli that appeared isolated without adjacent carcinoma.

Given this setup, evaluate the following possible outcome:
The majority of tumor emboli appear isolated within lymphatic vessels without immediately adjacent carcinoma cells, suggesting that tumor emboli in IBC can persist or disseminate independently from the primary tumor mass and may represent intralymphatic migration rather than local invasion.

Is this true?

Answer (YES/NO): YES